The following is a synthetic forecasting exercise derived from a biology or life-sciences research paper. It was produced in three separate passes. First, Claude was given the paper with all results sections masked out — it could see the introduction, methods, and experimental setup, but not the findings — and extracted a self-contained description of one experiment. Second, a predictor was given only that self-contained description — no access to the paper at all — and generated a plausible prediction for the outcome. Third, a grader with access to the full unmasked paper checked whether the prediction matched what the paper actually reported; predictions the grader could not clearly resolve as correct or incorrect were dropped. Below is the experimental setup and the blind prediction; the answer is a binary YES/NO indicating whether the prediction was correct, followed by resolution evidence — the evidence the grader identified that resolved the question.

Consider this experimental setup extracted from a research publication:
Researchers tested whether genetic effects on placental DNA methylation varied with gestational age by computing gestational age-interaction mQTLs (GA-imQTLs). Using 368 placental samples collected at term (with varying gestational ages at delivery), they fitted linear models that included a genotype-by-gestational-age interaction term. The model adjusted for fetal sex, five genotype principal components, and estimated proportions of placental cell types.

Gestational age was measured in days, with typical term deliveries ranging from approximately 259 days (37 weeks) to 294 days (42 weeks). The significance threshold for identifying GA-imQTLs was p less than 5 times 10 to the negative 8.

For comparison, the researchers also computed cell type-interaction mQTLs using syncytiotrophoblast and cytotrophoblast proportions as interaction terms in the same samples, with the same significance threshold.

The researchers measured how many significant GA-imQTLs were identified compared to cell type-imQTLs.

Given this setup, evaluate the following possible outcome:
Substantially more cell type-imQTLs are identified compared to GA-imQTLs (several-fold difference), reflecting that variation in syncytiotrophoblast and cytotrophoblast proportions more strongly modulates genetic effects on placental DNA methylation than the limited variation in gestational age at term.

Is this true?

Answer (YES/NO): NO